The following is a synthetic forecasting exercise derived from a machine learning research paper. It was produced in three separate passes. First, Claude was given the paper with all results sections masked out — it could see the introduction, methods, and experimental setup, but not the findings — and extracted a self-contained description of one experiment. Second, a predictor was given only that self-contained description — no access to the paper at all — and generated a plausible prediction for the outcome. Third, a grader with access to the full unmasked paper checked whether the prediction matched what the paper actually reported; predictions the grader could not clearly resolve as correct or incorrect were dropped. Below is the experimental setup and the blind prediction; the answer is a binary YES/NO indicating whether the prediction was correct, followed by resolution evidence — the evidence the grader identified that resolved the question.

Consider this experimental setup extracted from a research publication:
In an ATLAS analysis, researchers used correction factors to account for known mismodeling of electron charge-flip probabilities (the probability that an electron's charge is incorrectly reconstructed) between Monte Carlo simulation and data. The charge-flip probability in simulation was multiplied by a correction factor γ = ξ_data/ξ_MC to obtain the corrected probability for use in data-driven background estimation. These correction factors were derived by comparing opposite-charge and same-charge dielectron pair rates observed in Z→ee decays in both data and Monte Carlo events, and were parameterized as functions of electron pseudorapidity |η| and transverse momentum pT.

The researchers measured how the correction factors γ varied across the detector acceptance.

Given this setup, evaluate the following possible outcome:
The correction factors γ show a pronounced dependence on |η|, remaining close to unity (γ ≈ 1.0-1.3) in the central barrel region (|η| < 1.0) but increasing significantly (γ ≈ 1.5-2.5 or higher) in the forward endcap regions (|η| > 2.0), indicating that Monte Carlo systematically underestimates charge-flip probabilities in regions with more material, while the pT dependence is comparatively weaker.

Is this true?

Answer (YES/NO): NO